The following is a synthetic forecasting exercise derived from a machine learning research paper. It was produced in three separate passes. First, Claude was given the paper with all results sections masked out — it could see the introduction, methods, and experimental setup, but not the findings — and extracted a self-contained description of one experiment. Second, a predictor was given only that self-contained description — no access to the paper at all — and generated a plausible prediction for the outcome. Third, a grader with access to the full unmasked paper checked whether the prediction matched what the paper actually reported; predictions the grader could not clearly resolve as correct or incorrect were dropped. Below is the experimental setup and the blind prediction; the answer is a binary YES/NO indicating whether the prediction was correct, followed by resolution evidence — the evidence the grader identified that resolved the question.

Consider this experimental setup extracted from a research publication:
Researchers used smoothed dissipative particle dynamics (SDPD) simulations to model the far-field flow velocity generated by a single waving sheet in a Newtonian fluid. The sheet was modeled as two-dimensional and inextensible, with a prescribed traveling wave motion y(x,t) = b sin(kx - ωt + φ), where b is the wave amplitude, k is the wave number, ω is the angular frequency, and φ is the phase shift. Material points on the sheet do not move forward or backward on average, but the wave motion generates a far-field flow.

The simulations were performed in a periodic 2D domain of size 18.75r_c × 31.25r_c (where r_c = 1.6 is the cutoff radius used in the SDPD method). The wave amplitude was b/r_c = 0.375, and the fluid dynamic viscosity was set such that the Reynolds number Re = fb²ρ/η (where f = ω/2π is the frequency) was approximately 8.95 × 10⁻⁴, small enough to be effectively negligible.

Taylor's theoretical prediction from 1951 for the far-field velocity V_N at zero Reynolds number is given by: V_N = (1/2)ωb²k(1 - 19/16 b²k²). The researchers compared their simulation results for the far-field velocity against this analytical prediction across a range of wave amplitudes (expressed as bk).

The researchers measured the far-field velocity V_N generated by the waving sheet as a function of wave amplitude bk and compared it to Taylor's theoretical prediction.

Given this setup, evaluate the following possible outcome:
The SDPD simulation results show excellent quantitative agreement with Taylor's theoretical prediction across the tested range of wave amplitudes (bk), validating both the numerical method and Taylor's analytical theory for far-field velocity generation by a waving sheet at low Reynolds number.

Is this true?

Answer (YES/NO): YES